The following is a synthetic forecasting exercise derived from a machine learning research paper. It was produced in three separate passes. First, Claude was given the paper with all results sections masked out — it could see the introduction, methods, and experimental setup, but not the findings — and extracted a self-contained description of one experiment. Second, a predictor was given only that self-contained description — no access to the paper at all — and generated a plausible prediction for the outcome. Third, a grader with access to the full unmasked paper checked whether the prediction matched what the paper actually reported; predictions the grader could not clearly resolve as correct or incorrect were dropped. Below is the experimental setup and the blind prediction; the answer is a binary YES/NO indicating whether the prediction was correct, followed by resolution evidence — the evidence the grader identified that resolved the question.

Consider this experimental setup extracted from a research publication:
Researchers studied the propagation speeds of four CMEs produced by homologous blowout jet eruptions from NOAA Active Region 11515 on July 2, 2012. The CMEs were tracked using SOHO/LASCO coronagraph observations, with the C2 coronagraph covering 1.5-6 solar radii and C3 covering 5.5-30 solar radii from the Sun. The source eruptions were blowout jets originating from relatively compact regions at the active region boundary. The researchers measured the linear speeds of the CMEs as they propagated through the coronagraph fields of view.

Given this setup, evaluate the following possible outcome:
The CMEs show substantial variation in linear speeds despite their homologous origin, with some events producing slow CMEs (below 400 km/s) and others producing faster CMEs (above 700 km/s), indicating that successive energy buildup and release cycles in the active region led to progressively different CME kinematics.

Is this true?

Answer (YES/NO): NO